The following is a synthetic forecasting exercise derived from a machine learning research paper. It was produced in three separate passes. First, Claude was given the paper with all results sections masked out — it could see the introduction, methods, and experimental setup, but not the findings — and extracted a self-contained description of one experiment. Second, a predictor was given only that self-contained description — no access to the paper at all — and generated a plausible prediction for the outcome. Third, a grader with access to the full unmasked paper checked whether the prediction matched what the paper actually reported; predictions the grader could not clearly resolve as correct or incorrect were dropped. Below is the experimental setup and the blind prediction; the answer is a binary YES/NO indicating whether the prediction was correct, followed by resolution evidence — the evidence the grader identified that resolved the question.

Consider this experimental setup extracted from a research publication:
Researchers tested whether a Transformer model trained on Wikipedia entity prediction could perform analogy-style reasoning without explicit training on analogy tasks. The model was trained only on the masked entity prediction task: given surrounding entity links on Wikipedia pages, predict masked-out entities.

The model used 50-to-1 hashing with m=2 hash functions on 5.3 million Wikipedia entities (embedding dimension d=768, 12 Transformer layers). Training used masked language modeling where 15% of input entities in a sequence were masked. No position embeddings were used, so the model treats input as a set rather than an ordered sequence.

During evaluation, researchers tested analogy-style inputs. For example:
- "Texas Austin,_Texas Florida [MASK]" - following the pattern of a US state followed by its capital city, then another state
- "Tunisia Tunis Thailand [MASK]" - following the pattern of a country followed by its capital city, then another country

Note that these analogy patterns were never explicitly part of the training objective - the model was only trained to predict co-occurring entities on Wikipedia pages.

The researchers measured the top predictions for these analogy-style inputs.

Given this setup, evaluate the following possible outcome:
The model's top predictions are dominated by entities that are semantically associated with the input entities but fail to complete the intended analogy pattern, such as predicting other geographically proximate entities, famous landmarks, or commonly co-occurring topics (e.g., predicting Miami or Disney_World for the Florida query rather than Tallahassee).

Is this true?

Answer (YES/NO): NO